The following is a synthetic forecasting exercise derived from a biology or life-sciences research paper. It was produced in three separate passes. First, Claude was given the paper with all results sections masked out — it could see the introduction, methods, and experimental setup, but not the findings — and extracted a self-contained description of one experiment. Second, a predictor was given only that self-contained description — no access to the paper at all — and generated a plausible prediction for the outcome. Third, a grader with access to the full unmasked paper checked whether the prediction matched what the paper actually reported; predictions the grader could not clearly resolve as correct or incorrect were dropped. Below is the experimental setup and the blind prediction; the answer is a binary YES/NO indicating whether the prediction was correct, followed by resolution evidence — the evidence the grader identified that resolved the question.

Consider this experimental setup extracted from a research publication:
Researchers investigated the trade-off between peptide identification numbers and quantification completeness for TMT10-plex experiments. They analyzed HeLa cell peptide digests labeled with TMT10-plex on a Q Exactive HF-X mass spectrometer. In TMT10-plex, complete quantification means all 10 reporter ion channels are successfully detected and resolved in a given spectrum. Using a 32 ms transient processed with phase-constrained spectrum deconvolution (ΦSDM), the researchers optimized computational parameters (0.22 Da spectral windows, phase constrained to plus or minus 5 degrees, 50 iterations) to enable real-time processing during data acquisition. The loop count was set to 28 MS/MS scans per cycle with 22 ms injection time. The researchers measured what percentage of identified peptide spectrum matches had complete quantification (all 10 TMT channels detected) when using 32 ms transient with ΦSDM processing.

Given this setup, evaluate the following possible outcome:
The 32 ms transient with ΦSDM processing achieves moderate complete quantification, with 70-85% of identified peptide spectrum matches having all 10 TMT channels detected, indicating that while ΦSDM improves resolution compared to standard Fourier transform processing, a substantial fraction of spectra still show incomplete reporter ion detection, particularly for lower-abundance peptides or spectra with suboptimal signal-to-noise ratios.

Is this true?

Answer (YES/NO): NO